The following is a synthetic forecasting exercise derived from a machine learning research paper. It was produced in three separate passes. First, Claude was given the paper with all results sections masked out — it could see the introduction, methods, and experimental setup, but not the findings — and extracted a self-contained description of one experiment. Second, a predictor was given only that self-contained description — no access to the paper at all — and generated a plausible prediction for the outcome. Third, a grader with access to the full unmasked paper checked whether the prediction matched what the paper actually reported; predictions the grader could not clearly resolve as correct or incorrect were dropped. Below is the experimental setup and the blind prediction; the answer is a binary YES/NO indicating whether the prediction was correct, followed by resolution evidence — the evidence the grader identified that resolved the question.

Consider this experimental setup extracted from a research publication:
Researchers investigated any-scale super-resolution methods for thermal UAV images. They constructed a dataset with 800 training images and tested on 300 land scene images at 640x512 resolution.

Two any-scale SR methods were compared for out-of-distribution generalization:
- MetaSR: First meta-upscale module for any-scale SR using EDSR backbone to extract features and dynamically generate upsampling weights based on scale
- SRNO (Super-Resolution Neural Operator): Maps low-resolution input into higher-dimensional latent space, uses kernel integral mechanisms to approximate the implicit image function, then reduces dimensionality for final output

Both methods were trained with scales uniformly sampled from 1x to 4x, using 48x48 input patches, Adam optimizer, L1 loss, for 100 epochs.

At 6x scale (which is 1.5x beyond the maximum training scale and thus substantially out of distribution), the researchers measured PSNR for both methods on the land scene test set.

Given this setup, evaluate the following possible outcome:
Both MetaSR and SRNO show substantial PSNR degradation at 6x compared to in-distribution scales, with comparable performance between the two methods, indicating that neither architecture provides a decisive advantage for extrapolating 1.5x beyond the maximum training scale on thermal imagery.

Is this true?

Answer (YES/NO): NO